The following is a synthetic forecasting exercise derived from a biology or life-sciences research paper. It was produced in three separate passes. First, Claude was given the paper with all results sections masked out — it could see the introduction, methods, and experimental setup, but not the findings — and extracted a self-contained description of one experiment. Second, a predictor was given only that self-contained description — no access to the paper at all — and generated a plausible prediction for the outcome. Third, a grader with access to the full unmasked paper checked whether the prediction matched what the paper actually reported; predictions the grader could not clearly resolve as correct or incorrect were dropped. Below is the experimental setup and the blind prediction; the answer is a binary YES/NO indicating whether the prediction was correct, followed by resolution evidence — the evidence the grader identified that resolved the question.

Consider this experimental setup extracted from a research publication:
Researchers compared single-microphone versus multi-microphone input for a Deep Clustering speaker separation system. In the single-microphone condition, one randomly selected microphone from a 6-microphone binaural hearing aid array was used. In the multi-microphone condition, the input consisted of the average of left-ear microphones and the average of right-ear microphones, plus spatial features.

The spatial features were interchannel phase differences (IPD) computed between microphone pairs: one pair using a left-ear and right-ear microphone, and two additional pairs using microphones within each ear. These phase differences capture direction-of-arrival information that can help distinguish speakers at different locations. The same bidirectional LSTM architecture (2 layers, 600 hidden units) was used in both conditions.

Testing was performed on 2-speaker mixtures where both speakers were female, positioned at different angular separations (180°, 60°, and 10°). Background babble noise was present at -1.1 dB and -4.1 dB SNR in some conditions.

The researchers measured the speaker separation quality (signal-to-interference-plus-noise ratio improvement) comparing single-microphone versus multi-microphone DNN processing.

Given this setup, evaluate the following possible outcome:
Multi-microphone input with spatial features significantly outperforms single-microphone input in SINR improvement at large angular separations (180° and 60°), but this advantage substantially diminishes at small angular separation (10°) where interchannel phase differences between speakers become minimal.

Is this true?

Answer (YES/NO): NO